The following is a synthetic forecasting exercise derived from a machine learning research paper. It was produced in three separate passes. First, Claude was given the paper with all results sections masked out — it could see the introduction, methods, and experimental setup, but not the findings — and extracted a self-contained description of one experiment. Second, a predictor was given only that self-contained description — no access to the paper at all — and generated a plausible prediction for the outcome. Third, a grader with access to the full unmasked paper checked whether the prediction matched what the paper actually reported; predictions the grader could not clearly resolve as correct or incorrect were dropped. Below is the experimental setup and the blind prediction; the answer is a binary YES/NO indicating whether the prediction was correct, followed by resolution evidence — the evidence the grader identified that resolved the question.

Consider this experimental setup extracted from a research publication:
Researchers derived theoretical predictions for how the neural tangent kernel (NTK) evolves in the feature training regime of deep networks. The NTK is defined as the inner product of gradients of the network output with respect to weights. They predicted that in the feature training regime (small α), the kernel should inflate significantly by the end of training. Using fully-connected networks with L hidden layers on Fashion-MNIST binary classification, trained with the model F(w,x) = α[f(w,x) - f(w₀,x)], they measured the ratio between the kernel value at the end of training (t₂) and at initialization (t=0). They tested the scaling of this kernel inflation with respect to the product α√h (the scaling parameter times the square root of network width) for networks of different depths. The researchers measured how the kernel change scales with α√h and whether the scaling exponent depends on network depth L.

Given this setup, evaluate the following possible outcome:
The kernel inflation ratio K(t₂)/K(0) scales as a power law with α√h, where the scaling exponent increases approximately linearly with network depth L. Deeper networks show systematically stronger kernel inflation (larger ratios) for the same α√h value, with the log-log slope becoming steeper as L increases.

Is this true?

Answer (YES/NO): NO